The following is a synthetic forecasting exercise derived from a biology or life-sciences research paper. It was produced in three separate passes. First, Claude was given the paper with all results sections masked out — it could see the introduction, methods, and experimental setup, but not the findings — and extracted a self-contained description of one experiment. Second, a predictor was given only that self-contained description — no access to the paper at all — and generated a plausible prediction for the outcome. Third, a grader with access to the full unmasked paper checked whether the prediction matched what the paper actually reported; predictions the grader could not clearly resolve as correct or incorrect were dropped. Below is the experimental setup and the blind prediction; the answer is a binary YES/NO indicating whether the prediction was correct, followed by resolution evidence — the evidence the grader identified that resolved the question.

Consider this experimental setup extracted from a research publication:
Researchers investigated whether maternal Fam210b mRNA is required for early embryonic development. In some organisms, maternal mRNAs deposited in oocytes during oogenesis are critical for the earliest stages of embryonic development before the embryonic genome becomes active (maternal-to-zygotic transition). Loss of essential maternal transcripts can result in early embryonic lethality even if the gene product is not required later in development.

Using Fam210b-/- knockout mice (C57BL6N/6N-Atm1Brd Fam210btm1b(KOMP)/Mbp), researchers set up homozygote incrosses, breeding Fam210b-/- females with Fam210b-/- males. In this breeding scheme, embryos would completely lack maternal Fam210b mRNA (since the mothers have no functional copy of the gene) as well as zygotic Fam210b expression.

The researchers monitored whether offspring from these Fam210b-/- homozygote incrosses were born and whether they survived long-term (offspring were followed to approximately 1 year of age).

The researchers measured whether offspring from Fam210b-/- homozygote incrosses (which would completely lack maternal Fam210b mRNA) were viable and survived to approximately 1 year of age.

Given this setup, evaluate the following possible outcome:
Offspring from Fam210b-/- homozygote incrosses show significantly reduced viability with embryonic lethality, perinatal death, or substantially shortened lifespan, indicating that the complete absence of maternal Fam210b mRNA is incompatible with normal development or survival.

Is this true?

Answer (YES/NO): NO